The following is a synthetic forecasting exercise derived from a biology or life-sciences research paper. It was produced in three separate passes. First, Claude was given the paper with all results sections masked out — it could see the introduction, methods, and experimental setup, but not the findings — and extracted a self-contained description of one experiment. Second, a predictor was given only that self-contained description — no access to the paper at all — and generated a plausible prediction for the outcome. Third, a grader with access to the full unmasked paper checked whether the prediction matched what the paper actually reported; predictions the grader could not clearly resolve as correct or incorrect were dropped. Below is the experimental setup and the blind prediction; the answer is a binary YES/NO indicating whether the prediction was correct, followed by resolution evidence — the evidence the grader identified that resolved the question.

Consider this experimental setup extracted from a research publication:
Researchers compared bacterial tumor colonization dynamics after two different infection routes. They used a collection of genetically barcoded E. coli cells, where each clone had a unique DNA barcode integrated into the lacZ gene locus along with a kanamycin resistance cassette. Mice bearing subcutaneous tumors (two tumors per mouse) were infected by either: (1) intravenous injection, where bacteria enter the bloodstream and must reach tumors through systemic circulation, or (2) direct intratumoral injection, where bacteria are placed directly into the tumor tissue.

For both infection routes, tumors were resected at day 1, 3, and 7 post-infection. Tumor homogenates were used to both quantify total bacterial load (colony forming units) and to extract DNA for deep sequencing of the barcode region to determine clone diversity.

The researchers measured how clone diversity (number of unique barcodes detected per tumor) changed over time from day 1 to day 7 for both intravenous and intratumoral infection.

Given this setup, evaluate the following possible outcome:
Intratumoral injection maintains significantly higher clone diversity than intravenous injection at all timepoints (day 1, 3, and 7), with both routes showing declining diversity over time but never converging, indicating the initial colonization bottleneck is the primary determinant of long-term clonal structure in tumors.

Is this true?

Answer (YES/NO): NO